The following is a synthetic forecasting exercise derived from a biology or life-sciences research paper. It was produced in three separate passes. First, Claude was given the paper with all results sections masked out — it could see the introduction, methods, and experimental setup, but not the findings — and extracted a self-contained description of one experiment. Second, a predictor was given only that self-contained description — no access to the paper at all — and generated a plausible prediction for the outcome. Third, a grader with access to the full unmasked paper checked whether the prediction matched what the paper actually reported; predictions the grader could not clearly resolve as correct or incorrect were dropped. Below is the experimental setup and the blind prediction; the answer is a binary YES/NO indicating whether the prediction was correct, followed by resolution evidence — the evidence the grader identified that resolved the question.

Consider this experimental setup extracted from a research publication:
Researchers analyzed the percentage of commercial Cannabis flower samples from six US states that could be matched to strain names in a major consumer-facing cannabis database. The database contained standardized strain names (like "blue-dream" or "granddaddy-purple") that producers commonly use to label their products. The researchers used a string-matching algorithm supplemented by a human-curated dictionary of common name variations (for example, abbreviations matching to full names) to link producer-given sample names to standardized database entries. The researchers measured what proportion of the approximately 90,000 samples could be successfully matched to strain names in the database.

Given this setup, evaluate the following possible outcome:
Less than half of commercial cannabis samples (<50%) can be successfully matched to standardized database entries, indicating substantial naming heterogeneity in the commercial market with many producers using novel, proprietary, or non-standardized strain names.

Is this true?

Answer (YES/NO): NO